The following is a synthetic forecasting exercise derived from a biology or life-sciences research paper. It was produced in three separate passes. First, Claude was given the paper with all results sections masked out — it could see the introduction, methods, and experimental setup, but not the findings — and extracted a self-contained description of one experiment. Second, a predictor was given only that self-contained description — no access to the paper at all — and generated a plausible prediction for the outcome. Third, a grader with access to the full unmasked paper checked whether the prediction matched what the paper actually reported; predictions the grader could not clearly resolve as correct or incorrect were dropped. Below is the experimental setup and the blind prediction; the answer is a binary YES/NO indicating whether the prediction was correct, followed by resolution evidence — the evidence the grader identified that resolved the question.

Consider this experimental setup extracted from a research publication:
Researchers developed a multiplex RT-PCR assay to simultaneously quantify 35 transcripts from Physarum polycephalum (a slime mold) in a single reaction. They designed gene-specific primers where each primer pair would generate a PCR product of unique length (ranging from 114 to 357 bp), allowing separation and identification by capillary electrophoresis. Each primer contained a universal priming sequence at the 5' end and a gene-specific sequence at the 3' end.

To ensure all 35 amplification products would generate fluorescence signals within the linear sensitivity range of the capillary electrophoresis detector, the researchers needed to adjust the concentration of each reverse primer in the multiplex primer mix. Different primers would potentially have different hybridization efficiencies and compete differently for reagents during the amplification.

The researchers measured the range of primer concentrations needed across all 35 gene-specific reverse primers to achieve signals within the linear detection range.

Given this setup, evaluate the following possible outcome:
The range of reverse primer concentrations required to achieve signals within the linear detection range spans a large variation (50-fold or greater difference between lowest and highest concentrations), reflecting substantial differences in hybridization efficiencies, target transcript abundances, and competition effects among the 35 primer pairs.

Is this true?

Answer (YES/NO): YES